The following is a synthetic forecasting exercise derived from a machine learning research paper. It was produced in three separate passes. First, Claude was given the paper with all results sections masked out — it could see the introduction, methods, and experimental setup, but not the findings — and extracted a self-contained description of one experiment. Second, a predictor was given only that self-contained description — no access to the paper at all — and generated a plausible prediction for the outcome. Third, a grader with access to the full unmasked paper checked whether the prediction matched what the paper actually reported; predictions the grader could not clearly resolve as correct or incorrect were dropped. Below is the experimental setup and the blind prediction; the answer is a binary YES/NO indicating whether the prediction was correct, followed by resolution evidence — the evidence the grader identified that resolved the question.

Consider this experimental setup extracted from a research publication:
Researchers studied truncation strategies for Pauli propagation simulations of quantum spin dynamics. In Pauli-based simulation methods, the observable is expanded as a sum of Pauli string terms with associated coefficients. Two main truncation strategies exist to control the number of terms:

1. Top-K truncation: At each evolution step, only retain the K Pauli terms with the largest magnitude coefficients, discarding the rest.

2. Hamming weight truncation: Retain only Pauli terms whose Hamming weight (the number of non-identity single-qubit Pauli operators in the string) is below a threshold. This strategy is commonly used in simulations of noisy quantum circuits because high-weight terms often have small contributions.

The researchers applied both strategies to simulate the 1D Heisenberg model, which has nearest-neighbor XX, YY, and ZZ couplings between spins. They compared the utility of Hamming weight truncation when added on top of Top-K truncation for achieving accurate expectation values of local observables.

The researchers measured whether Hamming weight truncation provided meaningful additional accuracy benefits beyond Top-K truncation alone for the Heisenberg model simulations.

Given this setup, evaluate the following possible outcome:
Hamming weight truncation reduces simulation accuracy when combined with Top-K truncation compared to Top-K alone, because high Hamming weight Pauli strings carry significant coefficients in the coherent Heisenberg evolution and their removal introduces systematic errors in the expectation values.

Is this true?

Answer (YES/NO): NO